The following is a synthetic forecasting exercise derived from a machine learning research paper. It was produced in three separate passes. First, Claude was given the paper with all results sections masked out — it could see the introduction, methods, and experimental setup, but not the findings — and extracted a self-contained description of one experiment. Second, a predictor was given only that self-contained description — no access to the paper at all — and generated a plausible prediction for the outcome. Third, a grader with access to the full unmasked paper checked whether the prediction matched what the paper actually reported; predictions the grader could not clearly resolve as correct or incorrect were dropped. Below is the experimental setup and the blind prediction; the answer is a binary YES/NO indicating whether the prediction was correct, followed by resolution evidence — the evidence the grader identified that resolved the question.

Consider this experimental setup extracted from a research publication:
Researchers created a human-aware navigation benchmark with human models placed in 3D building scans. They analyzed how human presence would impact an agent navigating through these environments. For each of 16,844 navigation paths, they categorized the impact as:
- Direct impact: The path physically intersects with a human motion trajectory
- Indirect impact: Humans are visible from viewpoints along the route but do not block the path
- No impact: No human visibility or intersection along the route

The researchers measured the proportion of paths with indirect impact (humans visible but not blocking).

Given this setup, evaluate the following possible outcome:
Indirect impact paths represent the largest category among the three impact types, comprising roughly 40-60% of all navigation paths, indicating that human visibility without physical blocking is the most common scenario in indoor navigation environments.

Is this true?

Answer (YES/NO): YES